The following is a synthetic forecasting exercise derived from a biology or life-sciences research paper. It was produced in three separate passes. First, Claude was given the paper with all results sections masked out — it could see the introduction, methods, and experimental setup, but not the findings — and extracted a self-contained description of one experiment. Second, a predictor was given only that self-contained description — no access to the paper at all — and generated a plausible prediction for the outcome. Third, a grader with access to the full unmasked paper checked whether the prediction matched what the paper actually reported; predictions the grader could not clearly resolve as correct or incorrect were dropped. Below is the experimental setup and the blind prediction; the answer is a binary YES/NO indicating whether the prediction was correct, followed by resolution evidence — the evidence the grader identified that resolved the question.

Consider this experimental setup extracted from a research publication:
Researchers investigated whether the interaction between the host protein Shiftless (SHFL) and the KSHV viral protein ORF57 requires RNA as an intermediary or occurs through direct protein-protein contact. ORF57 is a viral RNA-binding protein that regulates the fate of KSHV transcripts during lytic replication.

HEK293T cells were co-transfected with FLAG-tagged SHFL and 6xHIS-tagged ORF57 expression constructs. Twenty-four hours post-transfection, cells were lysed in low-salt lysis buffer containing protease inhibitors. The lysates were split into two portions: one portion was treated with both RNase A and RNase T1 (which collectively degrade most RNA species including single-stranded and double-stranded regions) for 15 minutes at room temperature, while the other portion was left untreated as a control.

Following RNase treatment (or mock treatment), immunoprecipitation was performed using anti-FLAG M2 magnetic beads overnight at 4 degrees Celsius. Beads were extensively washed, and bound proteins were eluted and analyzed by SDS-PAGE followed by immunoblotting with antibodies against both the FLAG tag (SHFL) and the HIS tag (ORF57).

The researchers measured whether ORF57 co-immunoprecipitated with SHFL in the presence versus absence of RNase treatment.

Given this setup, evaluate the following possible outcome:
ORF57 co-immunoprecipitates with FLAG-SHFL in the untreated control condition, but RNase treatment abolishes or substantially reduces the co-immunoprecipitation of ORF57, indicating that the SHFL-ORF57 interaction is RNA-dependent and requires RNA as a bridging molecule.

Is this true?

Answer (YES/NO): YES